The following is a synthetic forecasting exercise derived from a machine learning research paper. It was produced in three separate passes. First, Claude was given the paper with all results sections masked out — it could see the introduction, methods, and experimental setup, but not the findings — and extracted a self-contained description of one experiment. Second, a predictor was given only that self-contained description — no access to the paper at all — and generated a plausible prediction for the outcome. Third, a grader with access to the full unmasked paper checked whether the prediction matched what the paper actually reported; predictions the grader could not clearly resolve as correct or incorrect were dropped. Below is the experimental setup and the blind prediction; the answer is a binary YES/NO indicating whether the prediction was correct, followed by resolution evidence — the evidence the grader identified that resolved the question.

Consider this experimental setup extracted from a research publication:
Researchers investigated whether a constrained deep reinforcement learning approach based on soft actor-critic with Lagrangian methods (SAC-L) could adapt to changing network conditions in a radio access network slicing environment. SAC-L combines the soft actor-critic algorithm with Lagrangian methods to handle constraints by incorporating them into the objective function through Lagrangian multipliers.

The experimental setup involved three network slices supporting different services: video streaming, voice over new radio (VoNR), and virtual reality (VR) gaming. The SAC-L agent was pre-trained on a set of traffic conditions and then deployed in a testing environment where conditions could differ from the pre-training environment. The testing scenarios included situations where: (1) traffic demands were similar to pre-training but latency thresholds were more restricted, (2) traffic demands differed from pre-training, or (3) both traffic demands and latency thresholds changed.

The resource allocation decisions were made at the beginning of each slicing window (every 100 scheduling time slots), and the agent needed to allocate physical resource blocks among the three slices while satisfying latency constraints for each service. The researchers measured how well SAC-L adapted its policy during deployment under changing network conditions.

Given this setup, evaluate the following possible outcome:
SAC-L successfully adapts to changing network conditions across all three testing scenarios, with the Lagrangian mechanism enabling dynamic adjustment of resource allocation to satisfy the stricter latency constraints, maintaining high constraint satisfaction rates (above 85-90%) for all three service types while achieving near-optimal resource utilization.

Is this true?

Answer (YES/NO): NO